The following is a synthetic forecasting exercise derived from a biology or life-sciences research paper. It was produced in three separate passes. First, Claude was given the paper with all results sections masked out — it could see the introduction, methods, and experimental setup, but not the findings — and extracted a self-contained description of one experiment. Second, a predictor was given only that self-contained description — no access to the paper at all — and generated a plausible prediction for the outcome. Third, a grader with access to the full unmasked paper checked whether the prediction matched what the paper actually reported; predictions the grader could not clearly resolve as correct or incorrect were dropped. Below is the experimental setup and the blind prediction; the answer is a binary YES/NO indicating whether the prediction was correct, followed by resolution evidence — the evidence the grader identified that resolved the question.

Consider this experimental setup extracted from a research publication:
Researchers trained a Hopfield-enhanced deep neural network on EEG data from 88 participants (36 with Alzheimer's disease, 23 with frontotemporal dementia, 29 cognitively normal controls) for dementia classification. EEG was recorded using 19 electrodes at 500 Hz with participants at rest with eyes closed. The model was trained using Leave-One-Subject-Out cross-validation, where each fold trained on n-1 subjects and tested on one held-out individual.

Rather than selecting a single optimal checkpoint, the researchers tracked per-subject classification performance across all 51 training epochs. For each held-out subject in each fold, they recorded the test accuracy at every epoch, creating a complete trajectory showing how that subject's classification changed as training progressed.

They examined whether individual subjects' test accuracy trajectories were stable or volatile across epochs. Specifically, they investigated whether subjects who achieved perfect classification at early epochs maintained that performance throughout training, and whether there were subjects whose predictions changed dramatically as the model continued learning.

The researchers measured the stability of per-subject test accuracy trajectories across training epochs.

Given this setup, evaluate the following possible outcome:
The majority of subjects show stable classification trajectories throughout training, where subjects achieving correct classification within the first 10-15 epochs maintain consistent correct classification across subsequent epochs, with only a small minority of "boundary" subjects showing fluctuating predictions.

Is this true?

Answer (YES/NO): NO